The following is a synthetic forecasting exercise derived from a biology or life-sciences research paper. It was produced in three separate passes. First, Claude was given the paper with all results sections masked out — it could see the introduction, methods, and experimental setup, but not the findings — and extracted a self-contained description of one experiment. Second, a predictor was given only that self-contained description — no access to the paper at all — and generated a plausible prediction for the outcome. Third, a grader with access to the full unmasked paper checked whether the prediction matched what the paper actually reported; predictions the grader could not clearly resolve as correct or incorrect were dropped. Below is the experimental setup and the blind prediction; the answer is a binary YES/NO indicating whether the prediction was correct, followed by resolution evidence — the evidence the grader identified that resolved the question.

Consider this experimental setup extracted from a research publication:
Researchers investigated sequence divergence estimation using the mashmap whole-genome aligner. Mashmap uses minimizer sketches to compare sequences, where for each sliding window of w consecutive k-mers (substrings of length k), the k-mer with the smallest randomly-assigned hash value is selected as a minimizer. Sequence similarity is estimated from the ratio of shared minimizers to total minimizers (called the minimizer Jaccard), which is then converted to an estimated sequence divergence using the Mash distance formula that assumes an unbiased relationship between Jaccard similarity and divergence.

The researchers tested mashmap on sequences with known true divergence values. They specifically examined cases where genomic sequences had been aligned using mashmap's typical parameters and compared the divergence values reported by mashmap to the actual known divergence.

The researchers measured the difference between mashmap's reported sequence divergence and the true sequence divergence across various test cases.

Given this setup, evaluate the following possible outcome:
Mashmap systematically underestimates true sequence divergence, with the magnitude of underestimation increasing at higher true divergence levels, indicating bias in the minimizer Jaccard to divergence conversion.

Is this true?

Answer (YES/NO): NO